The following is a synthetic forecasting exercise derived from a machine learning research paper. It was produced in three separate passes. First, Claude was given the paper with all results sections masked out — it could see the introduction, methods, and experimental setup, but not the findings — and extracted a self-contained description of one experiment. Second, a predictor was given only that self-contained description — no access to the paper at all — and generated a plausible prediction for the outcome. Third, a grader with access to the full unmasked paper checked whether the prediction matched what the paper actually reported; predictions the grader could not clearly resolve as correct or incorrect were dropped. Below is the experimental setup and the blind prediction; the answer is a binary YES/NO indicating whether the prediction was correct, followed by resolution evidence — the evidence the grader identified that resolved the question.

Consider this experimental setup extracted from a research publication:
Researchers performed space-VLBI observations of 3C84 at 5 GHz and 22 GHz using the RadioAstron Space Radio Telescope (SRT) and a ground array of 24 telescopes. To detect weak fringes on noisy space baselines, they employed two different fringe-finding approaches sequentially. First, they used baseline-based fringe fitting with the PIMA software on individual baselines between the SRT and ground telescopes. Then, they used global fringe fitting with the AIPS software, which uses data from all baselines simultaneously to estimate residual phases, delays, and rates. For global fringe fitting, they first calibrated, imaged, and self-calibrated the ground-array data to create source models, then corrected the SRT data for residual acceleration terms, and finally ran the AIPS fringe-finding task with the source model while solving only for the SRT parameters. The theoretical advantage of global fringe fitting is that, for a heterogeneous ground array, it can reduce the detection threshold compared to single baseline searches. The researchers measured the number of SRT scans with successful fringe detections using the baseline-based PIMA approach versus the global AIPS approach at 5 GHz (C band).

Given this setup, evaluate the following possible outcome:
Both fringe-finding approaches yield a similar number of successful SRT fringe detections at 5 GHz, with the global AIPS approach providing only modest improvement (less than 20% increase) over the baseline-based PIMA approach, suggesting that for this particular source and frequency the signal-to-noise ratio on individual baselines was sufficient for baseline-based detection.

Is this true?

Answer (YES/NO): NO